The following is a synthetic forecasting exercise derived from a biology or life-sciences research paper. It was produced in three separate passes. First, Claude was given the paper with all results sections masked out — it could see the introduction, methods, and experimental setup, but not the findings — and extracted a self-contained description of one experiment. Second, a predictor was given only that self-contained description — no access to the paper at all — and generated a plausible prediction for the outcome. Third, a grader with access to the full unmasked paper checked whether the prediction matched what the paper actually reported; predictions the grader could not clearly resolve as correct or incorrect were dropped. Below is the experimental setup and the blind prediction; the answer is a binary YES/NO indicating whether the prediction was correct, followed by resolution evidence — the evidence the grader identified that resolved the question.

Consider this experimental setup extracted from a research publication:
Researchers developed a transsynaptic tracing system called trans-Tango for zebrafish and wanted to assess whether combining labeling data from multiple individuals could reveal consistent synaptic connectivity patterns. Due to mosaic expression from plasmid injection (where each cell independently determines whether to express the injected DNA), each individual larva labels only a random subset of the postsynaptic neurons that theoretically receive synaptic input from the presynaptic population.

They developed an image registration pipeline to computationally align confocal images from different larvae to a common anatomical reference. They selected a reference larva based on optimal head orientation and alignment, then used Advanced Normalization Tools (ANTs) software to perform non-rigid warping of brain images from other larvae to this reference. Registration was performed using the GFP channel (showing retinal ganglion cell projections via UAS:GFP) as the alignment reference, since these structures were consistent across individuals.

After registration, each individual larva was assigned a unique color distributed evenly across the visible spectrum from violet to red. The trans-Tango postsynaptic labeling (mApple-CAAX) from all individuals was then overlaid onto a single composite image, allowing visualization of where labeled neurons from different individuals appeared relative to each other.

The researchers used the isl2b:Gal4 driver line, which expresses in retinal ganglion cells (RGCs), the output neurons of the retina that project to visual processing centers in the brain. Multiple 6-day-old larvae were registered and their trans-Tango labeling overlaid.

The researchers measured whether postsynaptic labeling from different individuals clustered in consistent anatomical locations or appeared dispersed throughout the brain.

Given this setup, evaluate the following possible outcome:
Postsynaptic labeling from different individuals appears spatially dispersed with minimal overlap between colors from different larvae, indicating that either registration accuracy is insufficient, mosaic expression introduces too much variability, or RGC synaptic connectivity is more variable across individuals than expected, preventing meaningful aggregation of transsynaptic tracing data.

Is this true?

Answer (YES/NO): NO